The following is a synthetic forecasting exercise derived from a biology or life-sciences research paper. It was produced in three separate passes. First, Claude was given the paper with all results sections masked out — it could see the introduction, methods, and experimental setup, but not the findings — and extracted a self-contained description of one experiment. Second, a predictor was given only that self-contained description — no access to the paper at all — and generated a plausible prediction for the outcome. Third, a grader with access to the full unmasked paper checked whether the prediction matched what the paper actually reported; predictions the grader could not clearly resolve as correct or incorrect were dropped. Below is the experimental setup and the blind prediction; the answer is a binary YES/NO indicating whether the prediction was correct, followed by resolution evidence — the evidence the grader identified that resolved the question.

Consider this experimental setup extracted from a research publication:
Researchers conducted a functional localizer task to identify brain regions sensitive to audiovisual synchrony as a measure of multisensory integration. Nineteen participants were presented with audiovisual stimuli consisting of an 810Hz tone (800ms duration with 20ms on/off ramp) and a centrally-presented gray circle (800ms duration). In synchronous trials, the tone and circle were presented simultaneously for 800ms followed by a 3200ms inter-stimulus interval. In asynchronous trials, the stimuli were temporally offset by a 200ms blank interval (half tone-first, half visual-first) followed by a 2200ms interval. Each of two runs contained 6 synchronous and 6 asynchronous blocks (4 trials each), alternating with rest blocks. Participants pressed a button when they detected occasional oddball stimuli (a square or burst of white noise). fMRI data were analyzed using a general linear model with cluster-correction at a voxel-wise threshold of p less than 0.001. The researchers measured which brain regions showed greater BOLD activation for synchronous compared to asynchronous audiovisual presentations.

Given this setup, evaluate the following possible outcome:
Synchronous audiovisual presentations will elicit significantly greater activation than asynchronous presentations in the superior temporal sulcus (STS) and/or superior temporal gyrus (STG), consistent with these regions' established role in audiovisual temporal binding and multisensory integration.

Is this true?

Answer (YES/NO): NO